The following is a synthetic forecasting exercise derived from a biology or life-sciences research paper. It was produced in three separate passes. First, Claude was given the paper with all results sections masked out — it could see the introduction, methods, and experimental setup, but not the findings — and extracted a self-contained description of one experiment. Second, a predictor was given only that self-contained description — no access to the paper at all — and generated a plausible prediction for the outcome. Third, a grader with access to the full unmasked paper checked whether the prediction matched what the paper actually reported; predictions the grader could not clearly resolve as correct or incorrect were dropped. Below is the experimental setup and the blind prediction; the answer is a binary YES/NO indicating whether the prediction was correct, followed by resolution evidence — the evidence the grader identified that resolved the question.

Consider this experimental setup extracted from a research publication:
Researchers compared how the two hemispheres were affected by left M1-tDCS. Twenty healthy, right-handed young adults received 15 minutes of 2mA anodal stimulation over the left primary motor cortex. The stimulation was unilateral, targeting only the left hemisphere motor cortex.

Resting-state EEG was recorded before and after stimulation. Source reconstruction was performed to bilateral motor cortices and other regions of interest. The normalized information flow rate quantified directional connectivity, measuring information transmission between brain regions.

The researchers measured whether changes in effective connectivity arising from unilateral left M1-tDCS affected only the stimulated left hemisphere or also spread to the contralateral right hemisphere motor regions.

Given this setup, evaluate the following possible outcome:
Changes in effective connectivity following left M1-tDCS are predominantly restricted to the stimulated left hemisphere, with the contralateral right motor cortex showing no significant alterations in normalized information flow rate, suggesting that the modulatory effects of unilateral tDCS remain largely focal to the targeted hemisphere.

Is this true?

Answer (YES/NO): NO